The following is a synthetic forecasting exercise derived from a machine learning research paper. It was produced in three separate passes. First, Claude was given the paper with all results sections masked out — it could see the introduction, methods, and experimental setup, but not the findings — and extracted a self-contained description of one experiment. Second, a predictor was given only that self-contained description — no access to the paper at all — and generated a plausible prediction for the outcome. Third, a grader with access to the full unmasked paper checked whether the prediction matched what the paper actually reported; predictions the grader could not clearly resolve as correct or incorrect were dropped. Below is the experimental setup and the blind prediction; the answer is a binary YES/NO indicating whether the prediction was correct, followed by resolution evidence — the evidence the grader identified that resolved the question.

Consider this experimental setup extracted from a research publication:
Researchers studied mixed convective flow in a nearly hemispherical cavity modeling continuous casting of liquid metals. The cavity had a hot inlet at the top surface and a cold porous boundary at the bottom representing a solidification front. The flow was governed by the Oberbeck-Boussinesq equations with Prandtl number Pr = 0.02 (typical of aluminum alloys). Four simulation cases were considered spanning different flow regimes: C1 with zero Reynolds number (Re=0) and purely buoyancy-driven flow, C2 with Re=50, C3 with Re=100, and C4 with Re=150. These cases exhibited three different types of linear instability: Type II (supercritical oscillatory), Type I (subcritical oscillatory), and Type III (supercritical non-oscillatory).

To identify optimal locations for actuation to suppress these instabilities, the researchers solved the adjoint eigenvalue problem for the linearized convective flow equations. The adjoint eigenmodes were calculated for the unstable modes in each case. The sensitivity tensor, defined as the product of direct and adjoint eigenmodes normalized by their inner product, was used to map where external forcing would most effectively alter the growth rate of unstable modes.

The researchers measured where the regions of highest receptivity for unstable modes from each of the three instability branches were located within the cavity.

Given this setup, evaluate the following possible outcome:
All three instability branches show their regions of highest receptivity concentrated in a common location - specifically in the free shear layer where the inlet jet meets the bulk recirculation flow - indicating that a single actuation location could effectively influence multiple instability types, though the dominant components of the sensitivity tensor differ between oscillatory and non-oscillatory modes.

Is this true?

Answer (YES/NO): NO